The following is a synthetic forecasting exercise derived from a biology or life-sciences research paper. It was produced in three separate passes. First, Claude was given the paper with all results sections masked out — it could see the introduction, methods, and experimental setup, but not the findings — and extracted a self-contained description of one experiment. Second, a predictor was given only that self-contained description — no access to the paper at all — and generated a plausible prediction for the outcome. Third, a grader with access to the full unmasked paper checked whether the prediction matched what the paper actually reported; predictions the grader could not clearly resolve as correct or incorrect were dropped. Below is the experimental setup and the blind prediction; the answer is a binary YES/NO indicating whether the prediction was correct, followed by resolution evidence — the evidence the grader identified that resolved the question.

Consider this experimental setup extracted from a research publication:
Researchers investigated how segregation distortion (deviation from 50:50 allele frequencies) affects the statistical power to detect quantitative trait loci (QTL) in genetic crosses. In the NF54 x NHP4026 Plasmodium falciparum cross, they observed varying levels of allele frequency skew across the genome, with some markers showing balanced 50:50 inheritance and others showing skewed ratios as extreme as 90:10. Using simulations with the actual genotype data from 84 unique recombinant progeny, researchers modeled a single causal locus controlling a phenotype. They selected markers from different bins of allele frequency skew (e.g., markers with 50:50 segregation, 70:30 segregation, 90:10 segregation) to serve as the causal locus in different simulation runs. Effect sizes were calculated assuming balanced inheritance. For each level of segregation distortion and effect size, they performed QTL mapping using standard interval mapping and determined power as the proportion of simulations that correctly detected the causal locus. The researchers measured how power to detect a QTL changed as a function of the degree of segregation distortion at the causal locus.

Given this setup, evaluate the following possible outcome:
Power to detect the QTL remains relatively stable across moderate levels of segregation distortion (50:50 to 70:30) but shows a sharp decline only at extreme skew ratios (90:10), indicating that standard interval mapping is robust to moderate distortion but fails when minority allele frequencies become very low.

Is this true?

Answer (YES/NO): NO